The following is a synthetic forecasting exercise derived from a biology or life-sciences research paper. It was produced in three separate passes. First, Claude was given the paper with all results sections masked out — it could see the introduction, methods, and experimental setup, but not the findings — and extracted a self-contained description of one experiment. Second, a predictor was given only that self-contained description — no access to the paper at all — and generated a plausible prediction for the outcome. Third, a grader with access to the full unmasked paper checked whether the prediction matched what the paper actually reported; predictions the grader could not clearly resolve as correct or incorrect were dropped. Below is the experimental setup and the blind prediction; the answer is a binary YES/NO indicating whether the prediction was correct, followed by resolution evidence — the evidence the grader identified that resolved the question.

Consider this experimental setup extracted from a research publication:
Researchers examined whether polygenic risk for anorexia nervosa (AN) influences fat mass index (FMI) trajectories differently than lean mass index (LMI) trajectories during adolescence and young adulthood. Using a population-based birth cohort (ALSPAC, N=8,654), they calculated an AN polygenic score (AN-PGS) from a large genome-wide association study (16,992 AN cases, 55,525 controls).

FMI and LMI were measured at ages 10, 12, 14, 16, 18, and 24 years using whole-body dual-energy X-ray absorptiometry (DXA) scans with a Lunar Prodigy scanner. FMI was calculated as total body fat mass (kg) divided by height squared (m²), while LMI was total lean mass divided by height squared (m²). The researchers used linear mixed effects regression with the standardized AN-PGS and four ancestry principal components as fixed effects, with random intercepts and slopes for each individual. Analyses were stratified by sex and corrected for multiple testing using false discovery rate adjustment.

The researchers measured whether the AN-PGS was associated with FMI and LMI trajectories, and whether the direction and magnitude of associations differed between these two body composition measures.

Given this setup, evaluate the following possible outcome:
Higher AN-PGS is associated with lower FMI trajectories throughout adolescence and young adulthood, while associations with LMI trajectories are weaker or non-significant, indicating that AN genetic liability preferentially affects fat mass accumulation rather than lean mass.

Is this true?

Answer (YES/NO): NO